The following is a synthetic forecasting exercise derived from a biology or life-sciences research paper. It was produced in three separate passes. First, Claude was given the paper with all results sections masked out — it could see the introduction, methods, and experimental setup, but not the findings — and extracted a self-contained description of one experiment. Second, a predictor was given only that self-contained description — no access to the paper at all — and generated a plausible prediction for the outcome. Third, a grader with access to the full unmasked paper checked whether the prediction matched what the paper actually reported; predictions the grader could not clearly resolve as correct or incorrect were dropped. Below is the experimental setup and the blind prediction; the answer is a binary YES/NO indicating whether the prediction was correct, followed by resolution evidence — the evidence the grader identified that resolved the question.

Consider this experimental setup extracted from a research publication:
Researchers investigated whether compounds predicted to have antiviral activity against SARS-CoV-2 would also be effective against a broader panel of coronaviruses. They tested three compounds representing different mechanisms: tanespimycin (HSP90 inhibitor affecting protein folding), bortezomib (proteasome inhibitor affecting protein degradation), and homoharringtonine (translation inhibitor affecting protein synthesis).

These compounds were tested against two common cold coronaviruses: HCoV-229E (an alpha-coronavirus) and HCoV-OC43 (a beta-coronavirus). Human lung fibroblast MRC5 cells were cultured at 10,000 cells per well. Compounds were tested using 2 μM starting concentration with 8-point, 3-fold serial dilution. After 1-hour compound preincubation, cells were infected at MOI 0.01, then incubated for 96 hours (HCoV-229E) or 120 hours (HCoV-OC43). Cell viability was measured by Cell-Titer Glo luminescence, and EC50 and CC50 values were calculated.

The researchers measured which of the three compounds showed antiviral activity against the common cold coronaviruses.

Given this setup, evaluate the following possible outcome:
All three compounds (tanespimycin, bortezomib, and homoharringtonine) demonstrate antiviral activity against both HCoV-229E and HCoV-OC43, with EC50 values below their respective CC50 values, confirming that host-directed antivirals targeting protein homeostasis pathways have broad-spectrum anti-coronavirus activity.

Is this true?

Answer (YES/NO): NO